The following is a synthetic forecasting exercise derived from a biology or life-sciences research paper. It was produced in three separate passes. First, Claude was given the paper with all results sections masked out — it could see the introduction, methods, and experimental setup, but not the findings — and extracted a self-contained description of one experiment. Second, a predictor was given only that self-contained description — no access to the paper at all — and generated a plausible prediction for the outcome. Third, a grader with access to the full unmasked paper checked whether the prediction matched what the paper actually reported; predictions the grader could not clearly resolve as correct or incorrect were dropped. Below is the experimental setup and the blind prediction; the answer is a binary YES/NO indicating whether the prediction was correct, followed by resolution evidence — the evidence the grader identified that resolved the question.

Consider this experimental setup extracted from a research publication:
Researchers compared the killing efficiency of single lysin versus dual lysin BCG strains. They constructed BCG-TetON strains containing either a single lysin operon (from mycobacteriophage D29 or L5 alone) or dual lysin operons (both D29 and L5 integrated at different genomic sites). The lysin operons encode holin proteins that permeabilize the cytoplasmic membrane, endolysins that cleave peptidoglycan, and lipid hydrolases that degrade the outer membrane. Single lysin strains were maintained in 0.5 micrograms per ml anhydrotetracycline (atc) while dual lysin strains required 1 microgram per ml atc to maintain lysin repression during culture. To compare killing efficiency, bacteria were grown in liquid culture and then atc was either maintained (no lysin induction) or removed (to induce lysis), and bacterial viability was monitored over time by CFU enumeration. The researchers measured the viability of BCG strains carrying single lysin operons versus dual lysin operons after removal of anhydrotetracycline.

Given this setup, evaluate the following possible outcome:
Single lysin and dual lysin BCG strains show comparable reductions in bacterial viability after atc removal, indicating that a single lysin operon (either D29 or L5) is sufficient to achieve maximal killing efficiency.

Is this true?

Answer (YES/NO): NO